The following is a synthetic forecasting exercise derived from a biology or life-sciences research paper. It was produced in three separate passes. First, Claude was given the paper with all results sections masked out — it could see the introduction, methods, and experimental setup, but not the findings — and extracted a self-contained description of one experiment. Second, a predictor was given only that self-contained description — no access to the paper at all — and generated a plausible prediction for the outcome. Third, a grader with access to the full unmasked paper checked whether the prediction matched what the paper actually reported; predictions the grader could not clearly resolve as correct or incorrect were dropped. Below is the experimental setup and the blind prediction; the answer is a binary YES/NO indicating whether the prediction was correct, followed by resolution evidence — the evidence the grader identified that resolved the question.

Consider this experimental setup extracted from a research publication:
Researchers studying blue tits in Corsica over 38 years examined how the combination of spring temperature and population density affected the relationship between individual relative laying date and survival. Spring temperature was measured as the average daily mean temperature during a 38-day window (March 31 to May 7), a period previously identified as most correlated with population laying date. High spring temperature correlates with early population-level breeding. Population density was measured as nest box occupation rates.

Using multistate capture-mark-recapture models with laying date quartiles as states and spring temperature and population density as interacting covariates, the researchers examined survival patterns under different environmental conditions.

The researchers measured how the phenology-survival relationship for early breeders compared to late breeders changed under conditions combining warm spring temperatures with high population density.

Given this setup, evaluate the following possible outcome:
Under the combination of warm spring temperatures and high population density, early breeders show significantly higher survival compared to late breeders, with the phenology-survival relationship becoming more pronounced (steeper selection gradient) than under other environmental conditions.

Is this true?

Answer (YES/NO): NO